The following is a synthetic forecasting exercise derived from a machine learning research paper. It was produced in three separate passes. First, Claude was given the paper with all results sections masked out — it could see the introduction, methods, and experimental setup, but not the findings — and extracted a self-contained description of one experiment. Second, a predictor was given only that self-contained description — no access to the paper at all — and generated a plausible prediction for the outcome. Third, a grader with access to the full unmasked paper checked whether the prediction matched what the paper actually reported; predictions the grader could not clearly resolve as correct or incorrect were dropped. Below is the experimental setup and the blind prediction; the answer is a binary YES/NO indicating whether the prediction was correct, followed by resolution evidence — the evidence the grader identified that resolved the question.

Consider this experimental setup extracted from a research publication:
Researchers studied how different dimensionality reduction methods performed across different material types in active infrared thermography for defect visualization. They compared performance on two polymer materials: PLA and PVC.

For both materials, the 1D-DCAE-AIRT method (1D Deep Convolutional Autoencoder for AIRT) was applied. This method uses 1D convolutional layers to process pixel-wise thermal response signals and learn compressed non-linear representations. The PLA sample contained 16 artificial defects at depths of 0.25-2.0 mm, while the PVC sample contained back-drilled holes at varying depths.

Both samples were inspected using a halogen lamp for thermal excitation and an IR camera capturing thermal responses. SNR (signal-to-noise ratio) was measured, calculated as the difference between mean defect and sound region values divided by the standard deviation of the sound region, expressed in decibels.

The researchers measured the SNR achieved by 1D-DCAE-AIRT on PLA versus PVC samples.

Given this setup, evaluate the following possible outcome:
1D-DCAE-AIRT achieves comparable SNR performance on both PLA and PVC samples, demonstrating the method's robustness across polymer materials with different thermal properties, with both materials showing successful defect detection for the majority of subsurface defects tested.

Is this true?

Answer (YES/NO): NO